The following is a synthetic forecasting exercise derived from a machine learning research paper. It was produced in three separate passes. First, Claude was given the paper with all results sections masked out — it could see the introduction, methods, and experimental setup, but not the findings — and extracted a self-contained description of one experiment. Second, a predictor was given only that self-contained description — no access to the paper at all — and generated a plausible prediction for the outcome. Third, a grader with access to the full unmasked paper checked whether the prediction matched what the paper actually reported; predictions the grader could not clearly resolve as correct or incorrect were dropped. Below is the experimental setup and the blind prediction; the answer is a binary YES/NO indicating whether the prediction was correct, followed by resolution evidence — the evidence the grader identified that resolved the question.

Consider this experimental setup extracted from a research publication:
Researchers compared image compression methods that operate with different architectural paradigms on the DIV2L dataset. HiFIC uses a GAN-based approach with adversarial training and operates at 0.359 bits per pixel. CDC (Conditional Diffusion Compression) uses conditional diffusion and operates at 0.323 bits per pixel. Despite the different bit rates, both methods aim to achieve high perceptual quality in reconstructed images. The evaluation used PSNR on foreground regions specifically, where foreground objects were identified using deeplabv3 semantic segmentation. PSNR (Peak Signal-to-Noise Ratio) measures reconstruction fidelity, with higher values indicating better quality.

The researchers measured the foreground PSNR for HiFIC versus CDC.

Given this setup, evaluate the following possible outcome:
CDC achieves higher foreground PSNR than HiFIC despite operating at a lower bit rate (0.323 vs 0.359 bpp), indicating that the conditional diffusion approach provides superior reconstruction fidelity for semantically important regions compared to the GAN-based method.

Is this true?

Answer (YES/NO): NO